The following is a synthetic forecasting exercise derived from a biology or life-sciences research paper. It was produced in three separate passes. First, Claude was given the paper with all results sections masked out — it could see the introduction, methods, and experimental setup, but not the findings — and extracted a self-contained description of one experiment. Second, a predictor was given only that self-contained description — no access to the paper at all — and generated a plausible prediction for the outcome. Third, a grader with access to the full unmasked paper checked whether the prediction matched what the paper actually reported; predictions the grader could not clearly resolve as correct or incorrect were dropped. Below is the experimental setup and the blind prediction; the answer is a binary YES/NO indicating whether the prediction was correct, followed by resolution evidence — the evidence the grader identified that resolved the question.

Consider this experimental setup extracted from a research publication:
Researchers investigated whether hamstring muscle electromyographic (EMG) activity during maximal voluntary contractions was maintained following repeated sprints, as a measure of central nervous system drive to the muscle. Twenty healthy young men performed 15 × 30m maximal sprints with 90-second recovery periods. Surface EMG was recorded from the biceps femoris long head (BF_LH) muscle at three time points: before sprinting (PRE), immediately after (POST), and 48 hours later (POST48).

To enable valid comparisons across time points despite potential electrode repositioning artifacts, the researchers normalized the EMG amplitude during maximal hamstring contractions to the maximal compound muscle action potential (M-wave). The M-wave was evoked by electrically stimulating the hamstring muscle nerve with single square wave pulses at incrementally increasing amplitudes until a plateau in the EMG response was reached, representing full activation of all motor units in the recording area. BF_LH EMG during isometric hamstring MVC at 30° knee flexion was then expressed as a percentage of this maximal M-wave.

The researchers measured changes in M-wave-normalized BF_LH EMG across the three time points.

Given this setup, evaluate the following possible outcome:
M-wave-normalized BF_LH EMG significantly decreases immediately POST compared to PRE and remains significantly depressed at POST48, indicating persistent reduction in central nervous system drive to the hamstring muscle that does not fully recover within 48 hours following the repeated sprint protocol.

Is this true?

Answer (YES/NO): NO